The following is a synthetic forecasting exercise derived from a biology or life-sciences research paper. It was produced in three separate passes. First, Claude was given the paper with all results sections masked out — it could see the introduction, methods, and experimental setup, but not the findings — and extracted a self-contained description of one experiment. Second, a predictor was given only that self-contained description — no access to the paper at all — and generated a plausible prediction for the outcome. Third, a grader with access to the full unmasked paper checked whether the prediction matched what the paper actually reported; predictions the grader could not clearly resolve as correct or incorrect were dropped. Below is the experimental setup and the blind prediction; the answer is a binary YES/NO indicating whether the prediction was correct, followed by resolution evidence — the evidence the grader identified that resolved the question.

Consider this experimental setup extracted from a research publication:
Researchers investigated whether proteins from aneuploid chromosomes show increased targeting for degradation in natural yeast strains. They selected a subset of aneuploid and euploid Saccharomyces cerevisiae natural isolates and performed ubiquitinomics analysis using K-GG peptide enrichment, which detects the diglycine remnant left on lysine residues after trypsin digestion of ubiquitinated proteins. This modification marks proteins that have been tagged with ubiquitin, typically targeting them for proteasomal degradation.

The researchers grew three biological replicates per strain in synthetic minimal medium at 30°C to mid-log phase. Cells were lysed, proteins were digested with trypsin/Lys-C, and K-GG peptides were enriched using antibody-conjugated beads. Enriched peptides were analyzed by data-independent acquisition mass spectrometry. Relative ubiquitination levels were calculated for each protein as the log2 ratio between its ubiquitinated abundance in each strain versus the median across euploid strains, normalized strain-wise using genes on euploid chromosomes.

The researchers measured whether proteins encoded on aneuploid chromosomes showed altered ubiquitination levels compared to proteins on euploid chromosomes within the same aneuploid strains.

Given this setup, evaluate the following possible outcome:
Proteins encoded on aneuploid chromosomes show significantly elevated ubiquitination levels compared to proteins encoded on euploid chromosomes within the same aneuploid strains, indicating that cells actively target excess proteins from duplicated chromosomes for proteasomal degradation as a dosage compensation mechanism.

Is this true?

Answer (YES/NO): YES